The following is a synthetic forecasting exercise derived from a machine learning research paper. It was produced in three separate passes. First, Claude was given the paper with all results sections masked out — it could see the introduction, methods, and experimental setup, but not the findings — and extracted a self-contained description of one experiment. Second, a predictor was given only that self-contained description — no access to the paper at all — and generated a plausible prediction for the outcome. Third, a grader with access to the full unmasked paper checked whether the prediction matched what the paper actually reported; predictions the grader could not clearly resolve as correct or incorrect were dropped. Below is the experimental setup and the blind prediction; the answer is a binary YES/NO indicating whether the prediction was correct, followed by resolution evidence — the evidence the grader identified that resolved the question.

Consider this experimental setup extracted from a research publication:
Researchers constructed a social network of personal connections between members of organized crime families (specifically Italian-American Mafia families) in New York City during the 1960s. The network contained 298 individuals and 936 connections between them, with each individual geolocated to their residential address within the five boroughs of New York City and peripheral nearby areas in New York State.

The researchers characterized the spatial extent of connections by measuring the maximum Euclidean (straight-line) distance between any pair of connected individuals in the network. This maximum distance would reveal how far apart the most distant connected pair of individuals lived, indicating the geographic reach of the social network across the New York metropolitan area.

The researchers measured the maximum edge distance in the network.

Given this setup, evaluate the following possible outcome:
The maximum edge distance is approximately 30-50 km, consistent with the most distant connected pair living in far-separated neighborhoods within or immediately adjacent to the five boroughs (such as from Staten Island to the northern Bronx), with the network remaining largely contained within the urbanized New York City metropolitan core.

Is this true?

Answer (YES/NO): NO